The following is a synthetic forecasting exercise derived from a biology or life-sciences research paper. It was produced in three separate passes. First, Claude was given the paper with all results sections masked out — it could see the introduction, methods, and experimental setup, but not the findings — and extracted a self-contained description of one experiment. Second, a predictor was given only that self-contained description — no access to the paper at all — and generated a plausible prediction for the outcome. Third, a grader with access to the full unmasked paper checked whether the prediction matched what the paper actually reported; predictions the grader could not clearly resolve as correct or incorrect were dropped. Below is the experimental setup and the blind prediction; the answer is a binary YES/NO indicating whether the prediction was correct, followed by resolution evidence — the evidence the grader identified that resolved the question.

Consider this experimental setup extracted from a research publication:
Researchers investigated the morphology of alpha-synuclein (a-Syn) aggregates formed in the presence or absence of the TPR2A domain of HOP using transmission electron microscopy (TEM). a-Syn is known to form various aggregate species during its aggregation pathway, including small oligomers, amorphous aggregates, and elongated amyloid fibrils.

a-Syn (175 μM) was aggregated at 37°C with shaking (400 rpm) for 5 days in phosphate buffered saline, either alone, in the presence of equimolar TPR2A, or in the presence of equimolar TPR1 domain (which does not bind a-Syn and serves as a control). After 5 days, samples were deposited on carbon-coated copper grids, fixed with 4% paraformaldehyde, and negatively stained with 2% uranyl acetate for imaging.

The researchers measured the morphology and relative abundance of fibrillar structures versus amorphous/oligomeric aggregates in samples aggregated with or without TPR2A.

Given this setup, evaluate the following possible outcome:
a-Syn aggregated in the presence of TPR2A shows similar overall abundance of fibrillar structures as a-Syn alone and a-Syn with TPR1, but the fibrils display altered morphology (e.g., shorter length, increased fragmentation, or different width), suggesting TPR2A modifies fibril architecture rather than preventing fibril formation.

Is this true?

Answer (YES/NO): NO